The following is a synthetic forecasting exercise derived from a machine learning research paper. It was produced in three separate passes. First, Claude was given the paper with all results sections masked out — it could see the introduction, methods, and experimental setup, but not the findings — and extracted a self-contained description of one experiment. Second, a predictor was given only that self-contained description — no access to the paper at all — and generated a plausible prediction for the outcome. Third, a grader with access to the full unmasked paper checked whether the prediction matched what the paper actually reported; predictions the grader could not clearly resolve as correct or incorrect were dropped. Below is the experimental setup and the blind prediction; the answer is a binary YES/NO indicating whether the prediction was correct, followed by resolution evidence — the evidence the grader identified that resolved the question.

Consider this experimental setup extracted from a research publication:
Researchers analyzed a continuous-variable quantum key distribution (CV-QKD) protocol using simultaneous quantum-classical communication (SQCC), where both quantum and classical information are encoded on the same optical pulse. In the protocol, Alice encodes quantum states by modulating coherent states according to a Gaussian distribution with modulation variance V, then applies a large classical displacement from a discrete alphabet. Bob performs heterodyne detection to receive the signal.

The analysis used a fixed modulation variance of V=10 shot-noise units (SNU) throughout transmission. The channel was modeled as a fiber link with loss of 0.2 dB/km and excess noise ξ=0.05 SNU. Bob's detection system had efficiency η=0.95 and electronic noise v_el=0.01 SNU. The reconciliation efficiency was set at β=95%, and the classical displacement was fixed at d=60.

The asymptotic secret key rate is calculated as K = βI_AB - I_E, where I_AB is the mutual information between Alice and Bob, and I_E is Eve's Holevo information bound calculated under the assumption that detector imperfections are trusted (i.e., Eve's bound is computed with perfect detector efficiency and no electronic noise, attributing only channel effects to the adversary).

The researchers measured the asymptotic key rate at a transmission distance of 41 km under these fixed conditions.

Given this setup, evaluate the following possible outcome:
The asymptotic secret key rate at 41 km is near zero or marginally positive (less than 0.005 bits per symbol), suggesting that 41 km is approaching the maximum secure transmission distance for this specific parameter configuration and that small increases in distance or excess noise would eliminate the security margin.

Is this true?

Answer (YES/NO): NO